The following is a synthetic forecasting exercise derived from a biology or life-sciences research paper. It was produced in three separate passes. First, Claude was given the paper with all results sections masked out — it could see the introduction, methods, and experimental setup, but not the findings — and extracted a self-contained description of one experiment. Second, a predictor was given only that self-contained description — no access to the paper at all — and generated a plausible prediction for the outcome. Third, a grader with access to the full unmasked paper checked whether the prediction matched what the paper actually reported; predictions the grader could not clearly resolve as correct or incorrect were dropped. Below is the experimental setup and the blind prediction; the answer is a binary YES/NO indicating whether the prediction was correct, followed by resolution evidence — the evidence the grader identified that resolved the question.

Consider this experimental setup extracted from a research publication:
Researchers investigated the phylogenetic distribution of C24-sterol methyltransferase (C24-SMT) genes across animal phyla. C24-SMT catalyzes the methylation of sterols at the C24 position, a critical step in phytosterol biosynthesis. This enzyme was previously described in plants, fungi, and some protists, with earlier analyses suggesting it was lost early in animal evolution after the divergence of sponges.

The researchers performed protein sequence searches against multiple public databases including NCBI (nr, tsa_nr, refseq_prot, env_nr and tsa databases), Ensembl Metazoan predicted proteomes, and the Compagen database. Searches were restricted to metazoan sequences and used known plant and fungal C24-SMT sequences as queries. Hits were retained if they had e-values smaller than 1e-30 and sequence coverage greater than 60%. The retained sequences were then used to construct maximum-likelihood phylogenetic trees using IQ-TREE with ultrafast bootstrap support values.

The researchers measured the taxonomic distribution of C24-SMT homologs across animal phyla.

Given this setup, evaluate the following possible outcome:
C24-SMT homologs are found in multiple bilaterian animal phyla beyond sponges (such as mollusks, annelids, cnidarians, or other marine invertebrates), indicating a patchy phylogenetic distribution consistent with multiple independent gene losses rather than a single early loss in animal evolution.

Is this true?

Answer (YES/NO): YES